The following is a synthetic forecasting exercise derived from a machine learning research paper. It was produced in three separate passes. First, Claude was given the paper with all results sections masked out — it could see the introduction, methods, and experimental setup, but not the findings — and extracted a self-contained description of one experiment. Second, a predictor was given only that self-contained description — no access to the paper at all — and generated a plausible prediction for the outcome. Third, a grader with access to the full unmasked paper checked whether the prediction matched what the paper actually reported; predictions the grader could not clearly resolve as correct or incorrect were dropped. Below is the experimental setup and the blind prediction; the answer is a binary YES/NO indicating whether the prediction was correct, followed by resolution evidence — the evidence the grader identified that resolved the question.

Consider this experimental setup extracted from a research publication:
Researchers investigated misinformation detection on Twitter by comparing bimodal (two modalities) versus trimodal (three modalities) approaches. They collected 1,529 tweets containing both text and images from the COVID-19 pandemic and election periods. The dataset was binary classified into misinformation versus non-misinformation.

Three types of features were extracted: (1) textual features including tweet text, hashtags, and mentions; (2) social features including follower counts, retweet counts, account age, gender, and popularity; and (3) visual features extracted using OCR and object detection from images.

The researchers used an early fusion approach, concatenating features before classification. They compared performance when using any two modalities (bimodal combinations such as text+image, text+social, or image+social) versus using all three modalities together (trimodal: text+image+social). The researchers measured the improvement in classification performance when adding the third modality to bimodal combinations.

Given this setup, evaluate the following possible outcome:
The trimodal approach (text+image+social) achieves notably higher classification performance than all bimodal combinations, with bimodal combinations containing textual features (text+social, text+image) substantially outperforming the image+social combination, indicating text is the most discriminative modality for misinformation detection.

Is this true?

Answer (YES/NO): NO